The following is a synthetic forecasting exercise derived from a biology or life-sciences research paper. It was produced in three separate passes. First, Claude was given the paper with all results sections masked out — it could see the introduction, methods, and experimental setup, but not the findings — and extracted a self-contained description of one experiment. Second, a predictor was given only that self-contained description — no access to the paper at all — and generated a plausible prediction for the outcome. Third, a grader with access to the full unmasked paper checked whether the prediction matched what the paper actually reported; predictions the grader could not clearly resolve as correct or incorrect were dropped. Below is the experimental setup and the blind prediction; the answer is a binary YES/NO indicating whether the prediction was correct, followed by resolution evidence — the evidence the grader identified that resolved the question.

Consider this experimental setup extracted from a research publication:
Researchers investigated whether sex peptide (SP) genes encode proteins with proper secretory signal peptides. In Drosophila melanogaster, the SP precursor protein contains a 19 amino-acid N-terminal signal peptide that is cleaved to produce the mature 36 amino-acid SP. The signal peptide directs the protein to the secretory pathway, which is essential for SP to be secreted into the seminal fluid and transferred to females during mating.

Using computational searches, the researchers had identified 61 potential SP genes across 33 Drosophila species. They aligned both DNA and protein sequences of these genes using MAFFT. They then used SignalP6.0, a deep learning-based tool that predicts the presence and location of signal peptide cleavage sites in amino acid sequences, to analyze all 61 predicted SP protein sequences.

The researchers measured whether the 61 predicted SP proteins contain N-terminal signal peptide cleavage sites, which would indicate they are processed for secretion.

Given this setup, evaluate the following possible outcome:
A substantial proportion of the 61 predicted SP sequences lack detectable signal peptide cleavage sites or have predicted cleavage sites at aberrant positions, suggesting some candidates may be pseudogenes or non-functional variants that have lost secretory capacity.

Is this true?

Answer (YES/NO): NO